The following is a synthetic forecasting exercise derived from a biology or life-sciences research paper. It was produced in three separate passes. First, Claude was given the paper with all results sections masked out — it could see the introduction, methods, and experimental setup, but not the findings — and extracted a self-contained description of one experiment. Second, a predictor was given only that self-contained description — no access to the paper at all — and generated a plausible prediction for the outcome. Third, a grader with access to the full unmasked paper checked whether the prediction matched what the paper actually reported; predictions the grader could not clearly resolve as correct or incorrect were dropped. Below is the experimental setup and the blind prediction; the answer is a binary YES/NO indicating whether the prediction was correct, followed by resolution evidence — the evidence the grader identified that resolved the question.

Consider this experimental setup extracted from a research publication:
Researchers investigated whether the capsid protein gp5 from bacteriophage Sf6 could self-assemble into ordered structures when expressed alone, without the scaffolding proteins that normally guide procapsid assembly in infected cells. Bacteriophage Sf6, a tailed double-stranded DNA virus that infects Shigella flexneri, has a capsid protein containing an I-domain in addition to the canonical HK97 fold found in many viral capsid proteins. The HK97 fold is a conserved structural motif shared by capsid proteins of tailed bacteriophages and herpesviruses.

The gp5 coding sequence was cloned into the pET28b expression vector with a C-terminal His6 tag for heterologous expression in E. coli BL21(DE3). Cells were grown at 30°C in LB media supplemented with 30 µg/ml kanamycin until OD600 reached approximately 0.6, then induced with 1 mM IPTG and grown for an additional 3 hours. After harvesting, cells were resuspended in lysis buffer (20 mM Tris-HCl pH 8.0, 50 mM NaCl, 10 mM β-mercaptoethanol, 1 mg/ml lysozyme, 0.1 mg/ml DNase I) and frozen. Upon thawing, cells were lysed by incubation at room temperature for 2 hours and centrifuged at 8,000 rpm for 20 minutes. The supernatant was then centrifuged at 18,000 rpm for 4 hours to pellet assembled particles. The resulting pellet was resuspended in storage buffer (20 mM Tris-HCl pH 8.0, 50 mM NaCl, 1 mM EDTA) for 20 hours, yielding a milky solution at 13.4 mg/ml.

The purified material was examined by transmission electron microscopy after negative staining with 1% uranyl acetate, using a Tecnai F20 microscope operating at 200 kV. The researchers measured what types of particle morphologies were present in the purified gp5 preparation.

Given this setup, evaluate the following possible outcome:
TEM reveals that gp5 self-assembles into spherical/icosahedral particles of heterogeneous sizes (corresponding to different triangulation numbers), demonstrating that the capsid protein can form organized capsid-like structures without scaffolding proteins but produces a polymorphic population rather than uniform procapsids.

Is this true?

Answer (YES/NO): NO